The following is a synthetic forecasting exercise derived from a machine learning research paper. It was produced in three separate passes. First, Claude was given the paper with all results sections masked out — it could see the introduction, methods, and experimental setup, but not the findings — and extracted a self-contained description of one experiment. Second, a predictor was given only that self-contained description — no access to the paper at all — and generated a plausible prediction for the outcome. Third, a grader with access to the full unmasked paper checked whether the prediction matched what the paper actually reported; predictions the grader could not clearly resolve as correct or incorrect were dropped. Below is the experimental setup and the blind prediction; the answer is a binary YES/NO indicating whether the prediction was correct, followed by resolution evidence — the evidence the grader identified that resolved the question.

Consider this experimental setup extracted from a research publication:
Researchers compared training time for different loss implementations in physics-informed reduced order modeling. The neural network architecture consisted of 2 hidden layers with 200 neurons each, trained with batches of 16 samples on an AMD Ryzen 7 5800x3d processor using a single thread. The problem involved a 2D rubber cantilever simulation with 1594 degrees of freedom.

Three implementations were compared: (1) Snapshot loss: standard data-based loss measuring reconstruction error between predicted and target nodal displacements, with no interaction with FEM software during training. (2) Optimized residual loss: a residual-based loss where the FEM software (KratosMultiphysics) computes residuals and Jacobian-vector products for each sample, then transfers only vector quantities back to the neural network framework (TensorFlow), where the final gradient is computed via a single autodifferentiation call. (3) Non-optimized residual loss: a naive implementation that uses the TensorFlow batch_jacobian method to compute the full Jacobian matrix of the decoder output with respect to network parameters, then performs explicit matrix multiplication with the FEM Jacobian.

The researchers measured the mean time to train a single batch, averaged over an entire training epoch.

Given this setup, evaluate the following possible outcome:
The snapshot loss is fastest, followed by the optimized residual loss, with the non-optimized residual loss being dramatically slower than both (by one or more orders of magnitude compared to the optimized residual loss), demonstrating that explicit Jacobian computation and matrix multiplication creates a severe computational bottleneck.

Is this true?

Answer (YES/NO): YES